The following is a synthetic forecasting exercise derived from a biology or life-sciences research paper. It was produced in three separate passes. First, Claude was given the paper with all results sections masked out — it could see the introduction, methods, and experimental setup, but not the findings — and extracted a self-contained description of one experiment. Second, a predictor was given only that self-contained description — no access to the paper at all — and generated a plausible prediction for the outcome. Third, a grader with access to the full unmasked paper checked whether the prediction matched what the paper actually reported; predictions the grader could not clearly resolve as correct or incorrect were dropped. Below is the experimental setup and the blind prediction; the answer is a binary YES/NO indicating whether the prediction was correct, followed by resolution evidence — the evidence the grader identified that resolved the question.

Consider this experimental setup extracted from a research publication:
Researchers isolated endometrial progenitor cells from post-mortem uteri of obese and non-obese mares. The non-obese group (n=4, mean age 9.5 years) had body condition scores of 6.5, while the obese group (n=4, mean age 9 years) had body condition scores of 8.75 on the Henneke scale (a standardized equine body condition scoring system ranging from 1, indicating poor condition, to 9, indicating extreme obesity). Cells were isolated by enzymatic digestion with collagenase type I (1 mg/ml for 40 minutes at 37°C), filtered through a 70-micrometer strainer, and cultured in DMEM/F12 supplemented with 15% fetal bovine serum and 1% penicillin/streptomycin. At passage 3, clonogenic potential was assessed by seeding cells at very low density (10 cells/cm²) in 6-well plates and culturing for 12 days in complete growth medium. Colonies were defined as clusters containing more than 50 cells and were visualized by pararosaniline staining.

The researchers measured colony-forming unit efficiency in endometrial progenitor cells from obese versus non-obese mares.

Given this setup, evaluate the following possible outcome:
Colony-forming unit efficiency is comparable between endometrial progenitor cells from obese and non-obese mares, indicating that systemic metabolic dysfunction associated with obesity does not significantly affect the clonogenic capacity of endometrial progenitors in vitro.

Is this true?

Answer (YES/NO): NO